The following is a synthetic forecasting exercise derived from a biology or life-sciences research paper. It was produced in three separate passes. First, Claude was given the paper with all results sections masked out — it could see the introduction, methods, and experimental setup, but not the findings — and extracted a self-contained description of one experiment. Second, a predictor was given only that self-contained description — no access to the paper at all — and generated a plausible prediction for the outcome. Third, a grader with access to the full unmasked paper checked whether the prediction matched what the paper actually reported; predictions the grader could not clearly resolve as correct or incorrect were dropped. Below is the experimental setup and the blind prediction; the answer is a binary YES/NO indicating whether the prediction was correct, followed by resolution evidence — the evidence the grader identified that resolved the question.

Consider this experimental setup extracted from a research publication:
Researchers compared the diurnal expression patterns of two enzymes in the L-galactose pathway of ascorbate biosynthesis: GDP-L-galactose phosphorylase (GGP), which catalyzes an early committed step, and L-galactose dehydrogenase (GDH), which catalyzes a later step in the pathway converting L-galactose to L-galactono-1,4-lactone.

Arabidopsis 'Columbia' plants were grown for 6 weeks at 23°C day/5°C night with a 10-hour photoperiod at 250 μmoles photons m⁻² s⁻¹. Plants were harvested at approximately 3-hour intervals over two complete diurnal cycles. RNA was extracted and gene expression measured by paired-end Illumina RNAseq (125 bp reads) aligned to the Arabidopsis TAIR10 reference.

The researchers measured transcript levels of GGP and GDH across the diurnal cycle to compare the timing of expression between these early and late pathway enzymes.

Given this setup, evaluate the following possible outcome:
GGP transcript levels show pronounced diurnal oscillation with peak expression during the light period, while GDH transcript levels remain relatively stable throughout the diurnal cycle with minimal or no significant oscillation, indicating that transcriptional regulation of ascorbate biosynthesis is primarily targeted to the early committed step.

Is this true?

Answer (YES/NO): NO